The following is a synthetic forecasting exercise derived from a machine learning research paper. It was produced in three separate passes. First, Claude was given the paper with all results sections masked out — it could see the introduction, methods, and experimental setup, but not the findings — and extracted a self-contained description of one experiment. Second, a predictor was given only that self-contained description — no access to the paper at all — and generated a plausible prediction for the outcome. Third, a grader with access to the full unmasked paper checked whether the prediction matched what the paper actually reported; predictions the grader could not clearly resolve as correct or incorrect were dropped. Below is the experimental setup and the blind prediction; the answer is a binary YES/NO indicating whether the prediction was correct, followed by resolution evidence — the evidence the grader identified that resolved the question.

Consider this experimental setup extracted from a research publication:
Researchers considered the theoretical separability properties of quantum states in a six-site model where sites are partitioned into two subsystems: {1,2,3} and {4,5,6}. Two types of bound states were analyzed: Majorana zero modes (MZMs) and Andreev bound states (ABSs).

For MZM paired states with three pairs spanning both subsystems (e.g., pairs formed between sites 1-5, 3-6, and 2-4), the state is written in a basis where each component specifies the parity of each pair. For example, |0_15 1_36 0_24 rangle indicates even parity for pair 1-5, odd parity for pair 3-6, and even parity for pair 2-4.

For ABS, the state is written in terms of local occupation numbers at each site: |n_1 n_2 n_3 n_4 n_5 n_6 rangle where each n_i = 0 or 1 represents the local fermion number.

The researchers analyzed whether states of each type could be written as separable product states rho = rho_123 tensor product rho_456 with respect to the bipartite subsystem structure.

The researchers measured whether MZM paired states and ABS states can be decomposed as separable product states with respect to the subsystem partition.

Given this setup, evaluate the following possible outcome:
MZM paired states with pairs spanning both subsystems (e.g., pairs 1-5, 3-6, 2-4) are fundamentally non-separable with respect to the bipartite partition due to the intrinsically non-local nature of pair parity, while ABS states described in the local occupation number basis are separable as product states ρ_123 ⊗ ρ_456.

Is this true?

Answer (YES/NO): NO